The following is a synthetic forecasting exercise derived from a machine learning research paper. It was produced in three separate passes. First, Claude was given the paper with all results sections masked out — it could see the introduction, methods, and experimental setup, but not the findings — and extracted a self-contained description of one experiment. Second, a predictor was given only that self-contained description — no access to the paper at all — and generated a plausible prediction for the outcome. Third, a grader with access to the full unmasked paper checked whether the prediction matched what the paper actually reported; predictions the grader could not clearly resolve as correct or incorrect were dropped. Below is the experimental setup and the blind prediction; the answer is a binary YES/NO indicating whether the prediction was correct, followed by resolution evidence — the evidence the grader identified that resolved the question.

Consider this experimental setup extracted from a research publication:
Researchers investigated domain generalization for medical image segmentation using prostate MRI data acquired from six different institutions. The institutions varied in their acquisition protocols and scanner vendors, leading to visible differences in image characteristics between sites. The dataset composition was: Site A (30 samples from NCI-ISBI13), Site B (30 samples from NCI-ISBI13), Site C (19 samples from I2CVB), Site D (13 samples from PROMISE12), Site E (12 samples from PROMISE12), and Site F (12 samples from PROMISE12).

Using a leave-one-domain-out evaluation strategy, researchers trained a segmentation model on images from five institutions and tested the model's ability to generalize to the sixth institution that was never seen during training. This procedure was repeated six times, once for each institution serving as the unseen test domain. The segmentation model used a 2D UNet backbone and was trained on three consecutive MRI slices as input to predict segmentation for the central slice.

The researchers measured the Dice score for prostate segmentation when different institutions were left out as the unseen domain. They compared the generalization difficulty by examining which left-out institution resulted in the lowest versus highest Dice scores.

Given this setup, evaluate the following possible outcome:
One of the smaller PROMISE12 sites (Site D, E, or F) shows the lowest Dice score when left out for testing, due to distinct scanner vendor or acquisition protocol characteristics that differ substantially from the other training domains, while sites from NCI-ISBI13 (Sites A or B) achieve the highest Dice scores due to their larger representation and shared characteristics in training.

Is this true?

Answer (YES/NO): NO